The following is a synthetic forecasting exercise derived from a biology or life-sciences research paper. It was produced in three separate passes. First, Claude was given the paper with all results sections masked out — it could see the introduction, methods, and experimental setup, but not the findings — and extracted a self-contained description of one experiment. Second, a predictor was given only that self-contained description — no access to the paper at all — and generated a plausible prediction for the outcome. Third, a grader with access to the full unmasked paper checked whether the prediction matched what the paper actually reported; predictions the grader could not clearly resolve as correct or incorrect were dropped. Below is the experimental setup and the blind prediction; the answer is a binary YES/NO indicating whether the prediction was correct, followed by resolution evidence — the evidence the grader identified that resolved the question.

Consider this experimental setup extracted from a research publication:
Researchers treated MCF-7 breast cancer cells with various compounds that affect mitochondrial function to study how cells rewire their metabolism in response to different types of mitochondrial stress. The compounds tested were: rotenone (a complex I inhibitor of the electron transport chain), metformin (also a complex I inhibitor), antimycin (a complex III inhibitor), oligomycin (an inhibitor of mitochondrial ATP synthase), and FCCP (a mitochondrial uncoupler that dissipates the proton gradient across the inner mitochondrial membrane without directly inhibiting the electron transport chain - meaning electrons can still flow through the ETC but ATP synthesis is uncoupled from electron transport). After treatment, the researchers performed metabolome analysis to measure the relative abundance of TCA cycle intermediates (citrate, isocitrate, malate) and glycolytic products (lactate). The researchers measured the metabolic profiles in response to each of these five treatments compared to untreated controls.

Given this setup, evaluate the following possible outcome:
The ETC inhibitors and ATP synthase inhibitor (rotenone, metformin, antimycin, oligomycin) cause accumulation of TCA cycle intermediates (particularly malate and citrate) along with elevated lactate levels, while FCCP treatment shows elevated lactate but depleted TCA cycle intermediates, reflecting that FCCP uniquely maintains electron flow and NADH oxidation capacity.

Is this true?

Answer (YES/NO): NO